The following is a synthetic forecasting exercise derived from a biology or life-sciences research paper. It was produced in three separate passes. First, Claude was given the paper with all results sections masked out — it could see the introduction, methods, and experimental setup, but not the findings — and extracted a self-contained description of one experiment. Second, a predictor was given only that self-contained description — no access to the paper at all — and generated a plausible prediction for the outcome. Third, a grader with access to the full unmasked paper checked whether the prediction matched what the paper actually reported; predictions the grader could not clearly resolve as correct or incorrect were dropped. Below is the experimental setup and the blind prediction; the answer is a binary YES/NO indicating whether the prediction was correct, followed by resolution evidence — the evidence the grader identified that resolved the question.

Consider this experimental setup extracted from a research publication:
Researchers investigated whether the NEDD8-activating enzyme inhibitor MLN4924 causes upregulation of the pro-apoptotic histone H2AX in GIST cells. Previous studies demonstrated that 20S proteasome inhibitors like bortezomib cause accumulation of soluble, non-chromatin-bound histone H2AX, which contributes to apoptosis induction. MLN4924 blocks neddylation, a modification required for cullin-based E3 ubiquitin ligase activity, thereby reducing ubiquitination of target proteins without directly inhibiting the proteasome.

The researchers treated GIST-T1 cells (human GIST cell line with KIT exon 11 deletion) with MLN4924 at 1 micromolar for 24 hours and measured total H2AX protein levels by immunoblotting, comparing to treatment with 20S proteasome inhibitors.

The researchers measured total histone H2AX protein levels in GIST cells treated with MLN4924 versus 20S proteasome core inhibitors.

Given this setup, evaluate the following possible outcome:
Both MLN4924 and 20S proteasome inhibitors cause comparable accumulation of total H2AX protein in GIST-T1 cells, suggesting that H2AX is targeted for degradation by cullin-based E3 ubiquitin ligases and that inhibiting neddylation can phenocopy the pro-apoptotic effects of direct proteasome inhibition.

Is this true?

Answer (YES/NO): NO